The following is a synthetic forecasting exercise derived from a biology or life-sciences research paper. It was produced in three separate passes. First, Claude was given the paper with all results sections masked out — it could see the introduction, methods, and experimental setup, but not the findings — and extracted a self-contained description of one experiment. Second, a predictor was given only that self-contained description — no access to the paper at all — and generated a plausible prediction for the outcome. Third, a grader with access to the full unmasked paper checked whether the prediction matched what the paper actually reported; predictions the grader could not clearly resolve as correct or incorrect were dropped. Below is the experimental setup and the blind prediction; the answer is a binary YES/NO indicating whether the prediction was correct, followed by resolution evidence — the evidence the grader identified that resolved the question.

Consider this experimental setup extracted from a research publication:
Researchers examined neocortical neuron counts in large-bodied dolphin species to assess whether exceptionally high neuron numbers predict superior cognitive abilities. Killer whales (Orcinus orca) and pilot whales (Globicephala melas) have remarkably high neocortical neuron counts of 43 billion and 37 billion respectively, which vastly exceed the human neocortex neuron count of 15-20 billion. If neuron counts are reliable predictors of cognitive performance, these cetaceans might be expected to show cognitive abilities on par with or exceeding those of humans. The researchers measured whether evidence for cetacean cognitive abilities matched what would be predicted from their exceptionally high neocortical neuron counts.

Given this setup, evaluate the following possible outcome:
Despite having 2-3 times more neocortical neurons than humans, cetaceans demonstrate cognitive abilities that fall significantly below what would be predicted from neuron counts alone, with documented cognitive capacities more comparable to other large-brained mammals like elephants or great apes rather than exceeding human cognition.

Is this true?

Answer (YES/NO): NO